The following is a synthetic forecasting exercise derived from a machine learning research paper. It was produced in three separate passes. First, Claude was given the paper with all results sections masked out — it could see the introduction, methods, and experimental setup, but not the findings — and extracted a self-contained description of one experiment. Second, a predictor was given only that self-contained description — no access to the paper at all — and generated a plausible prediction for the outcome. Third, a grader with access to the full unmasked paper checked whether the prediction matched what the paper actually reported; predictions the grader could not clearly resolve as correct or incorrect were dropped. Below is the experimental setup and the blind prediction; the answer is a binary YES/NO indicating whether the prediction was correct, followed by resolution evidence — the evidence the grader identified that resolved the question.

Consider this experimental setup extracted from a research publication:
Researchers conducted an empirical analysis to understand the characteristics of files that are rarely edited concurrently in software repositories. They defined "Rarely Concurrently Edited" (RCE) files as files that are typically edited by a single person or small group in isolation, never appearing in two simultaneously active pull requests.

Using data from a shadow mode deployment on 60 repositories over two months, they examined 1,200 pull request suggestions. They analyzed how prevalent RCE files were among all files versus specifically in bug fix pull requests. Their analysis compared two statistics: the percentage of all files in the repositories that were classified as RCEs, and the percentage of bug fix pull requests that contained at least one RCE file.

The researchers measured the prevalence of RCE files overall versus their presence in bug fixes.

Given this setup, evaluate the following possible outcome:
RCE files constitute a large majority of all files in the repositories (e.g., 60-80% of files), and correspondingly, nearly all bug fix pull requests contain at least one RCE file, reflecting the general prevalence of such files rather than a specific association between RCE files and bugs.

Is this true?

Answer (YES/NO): NO